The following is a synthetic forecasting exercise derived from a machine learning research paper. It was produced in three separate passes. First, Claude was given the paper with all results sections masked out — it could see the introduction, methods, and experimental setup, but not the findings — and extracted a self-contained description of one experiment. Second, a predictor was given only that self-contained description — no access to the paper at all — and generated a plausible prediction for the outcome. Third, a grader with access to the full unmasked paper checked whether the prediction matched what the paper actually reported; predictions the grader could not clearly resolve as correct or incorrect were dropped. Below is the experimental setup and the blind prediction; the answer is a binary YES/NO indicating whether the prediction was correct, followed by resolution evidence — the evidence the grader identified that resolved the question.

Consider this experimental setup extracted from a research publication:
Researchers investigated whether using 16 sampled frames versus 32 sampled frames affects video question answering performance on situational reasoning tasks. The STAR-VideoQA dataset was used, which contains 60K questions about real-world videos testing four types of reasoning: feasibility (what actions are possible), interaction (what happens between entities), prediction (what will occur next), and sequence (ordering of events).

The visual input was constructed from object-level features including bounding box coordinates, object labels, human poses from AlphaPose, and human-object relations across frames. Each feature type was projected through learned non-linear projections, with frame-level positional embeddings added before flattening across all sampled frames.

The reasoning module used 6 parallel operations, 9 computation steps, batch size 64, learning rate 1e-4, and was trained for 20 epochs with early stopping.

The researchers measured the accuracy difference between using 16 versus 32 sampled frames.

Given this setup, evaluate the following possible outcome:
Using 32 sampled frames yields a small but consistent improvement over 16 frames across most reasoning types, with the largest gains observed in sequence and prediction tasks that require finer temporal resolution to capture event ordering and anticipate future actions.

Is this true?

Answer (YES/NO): NO